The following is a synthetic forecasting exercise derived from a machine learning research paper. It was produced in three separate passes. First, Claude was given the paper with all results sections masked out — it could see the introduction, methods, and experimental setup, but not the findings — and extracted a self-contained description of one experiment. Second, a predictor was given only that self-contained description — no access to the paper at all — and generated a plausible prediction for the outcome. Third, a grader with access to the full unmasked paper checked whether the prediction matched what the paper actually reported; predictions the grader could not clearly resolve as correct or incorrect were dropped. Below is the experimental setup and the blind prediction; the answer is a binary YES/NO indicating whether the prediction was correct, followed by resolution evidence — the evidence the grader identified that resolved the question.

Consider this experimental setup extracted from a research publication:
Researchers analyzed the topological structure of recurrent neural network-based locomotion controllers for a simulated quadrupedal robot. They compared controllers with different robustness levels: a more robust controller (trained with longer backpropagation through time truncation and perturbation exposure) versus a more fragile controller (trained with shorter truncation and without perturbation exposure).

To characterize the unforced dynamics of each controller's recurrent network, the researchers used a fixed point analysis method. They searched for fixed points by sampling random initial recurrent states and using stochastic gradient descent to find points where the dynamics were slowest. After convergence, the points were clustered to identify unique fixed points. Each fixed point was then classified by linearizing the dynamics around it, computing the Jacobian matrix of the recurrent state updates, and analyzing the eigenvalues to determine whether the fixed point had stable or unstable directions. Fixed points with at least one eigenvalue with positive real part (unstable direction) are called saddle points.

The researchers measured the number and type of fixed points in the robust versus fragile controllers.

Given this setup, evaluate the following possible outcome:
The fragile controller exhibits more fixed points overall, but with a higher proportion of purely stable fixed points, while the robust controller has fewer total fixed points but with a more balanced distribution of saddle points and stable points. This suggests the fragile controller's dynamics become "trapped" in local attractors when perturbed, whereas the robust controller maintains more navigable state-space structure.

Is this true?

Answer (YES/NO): NO